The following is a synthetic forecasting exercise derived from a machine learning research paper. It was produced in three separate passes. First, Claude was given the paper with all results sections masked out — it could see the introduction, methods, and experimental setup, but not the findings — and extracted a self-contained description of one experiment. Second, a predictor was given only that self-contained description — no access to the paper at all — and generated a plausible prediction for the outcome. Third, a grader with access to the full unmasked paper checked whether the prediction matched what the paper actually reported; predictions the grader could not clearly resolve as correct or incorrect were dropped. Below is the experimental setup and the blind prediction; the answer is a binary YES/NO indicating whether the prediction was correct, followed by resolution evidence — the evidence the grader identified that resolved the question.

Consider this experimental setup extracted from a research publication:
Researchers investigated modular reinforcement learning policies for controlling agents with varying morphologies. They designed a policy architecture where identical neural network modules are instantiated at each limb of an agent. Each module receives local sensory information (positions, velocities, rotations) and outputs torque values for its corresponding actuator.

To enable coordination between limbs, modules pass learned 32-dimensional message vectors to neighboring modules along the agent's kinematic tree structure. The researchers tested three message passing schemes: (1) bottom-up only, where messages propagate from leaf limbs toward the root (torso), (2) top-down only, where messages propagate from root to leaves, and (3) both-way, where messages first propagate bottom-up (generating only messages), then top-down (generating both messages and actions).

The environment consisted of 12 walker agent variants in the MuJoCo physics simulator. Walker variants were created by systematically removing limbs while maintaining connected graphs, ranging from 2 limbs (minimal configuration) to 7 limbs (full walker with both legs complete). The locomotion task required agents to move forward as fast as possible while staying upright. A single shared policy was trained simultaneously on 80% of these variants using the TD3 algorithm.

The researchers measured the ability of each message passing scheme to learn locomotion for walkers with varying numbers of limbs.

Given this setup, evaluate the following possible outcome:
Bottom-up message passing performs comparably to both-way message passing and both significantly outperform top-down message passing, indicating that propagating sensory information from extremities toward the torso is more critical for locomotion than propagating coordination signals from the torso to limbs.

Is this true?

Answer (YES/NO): NO